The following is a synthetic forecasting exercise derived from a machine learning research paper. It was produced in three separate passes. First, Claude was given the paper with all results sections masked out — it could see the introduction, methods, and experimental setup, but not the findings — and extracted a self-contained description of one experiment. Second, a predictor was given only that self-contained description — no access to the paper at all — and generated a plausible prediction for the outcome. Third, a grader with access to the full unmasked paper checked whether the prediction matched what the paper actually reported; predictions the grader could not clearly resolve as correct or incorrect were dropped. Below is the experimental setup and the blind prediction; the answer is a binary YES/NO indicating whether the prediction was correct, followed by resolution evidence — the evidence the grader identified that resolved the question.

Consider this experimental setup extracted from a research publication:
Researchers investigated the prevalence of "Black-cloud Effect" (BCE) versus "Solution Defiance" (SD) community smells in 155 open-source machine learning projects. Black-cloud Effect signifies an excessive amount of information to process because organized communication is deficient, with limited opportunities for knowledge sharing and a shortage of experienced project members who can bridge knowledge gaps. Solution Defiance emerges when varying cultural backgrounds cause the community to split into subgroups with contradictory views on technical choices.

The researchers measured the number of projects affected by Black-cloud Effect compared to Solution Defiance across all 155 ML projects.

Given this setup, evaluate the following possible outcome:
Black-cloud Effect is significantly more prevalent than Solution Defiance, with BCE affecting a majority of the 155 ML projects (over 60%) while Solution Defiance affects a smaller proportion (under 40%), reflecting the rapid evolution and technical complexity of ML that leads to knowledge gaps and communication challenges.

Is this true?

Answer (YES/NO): NO